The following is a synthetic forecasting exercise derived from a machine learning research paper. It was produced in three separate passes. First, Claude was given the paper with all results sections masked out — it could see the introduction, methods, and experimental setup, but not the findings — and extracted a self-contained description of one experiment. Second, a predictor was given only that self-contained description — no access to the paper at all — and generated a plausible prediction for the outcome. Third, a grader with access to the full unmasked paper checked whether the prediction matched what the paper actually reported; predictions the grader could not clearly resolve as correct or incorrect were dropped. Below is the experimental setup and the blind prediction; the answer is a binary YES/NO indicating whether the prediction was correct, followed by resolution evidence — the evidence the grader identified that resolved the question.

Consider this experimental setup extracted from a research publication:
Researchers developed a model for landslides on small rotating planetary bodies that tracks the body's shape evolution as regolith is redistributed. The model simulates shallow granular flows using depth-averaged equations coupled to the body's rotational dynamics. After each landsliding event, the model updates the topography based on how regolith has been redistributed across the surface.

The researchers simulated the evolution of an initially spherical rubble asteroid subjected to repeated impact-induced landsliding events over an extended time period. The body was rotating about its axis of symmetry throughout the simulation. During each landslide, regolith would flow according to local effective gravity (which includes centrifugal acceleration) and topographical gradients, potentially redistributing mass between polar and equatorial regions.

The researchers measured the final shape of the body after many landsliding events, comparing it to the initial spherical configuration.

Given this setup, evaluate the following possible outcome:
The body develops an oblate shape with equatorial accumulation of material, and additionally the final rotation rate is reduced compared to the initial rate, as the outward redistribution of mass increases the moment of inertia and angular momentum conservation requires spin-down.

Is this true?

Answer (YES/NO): NO